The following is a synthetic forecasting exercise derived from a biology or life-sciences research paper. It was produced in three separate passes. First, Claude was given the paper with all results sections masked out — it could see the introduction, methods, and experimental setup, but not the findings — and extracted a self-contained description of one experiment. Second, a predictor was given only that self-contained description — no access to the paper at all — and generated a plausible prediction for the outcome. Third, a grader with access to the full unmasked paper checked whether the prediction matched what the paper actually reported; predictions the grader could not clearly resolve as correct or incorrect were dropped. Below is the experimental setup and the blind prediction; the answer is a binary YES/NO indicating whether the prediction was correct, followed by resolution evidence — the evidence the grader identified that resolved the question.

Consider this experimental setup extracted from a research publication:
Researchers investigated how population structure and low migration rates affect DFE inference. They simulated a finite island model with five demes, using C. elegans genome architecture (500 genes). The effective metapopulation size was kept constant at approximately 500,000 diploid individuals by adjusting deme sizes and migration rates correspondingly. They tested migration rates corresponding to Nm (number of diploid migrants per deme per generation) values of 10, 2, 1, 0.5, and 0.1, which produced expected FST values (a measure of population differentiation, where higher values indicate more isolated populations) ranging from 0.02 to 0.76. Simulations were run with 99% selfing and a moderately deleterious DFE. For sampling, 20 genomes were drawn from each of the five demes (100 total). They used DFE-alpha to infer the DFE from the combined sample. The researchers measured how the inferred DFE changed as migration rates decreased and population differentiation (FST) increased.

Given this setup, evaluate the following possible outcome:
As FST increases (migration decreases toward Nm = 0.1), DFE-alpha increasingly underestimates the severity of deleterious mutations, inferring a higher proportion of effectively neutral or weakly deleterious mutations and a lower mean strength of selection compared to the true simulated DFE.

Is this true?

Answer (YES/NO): YES